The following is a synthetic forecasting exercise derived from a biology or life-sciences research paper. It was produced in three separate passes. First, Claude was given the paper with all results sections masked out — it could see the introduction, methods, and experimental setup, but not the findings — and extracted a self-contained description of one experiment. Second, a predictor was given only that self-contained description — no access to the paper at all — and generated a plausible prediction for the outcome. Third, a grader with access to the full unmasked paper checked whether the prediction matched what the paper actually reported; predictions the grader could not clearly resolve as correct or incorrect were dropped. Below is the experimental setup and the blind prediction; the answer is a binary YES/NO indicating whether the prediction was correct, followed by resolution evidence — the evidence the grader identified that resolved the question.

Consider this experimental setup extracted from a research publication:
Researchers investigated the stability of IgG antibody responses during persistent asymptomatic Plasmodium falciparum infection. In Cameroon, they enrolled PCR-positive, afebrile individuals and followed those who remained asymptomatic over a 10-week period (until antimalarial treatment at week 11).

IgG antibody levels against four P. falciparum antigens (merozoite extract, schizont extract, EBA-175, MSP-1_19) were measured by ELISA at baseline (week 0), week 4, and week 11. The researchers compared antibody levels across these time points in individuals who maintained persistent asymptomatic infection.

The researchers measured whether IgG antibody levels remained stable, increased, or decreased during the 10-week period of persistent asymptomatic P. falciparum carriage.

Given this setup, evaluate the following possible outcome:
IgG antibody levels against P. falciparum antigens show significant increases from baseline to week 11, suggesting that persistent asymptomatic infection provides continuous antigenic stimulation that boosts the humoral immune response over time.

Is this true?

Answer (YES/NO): NO